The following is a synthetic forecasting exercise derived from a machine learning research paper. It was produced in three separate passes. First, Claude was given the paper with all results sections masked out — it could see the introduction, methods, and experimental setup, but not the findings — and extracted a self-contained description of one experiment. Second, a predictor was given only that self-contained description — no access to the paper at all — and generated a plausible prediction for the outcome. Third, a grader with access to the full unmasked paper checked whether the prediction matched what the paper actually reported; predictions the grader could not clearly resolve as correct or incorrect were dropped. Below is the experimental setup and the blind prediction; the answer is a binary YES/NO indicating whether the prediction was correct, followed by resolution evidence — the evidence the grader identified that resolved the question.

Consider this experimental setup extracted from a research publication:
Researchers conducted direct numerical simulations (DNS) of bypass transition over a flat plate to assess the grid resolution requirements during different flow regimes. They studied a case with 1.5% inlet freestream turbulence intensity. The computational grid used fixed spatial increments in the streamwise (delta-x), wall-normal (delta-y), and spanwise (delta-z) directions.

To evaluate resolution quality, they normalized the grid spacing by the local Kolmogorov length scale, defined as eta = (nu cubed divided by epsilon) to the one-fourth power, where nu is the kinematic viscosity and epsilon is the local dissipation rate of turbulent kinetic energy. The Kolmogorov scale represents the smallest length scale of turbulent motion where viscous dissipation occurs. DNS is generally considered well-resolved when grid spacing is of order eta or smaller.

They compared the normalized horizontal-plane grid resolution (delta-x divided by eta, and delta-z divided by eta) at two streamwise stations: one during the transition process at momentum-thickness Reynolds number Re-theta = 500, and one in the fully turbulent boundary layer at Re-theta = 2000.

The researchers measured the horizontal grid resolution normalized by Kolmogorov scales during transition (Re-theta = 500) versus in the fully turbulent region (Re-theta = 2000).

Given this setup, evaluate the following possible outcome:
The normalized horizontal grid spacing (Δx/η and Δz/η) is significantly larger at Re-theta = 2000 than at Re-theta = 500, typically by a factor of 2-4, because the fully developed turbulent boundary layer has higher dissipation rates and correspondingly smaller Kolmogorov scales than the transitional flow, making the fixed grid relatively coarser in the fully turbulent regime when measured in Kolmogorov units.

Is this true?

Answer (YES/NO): YES